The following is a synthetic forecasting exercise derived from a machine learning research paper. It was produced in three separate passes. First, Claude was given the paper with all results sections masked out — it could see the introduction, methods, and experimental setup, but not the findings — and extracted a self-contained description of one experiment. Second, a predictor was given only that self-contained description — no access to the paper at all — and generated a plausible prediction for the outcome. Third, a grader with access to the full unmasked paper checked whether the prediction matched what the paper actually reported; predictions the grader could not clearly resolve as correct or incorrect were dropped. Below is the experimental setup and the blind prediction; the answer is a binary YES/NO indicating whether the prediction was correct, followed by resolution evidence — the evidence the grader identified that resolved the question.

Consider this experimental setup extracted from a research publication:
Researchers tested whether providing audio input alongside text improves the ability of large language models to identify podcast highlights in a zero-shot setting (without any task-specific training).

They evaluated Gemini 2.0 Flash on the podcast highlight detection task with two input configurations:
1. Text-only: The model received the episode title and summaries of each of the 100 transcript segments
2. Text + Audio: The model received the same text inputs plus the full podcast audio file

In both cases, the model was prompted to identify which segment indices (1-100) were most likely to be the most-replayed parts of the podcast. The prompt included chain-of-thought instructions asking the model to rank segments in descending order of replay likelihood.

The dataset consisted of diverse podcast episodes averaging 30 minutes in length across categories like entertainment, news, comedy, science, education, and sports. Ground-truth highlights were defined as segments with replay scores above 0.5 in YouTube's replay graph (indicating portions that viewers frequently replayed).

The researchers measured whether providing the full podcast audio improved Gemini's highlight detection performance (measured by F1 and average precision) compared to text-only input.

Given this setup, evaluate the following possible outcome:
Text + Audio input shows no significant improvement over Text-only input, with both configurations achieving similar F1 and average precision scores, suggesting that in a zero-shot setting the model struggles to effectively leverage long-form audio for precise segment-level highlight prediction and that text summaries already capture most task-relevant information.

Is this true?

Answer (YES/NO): YES